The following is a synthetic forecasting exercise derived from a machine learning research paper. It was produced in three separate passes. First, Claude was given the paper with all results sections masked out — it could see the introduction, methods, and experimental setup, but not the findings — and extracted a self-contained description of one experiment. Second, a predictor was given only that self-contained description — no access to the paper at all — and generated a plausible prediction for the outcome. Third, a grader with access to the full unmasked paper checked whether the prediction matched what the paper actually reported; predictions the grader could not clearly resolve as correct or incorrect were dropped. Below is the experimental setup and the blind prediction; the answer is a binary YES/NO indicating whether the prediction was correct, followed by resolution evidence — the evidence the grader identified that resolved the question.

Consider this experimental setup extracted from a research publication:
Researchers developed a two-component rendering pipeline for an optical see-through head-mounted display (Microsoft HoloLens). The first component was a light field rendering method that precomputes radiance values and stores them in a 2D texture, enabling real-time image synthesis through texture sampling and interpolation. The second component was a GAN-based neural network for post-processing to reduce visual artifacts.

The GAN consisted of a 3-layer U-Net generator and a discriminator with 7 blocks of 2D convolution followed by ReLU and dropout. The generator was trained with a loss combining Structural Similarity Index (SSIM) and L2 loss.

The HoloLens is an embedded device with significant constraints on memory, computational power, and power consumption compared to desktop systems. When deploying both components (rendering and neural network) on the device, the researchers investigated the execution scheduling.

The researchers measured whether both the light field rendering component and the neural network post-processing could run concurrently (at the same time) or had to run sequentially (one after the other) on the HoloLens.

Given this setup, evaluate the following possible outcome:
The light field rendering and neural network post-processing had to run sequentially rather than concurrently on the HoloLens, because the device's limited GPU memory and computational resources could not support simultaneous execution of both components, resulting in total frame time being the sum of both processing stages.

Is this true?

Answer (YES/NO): YES